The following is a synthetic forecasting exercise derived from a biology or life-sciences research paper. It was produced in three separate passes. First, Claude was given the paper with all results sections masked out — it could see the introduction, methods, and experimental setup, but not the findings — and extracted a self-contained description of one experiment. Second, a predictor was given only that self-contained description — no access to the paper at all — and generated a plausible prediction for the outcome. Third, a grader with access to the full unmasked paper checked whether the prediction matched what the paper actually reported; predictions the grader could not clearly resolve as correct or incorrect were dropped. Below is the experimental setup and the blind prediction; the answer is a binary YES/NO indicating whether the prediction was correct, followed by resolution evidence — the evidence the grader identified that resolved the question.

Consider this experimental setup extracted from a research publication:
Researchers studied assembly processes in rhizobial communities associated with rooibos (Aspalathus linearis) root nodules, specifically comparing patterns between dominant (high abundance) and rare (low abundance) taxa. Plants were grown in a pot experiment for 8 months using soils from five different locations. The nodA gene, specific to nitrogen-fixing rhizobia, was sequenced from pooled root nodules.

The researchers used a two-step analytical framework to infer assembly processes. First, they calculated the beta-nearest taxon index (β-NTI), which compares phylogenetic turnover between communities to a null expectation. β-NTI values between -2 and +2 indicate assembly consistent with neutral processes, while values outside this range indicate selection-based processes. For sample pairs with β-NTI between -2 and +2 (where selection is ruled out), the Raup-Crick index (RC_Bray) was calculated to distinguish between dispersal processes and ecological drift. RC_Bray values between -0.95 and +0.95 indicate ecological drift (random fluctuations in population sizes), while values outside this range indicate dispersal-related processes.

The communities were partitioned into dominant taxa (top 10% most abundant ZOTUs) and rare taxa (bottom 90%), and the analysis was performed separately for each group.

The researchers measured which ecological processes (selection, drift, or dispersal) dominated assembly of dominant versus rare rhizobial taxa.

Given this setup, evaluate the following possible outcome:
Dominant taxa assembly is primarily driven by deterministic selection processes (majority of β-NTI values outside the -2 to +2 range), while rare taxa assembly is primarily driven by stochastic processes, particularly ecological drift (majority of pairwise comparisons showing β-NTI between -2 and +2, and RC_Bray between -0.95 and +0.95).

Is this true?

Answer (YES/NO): NO